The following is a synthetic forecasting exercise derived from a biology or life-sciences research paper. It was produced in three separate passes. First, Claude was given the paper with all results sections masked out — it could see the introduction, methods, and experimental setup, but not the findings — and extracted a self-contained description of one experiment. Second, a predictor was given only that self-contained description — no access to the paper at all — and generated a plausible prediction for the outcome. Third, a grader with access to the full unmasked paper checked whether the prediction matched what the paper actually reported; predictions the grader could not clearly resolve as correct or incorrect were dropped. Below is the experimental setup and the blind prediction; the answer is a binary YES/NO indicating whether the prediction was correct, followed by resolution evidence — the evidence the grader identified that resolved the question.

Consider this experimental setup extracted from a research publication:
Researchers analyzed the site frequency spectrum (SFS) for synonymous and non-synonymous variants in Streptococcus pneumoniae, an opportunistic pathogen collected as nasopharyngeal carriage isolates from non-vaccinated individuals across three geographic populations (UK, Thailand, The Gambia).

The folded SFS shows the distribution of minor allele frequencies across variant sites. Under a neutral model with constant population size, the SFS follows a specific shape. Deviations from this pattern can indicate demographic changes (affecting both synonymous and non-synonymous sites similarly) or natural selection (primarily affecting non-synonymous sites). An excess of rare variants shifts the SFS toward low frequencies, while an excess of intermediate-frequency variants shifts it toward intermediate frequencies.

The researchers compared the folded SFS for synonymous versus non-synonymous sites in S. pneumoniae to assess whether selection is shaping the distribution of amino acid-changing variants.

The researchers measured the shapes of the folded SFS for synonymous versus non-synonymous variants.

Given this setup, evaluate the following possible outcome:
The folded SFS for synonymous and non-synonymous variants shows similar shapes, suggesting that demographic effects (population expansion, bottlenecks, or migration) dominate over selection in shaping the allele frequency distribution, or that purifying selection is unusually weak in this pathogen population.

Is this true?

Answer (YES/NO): YES